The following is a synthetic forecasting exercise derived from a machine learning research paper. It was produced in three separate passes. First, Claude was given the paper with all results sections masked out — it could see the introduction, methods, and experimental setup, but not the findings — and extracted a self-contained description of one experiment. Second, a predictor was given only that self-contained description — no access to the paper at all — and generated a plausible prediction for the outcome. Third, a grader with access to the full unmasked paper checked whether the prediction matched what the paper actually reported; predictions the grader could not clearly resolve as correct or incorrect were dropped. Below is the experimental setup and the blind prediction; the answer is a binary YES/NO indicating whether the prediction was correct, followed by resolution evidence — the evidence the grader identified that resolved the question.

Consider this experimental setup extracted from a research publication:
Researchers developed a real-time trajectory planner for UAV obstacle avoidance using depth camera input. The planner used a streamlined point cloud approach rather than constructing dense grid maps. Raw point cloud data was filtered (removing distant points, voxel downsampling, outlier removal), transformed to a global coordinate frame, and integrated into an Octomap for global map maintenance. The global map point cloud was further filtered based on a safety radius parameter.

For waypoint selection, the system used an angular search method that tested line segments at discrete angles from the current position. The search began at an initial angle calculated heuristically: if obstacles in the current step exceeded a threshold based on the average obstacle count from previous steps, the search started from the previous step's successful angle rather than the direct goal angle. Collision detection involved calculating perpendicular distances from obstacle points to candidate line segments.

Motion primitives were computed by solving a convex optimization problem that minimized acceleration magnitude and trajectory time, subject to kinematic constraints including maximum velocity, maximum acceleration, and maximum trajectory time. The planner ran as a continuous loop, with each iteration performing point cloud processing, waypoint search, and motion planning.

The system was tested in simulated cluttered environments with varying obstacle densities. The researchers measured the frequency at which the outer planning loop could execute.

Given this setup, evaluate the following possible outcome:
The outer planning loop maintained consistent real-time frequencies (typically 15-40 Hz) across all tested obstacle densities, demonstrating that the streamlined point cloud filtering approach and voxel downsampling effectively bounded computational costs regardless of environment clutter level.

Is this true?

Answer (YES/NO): NO